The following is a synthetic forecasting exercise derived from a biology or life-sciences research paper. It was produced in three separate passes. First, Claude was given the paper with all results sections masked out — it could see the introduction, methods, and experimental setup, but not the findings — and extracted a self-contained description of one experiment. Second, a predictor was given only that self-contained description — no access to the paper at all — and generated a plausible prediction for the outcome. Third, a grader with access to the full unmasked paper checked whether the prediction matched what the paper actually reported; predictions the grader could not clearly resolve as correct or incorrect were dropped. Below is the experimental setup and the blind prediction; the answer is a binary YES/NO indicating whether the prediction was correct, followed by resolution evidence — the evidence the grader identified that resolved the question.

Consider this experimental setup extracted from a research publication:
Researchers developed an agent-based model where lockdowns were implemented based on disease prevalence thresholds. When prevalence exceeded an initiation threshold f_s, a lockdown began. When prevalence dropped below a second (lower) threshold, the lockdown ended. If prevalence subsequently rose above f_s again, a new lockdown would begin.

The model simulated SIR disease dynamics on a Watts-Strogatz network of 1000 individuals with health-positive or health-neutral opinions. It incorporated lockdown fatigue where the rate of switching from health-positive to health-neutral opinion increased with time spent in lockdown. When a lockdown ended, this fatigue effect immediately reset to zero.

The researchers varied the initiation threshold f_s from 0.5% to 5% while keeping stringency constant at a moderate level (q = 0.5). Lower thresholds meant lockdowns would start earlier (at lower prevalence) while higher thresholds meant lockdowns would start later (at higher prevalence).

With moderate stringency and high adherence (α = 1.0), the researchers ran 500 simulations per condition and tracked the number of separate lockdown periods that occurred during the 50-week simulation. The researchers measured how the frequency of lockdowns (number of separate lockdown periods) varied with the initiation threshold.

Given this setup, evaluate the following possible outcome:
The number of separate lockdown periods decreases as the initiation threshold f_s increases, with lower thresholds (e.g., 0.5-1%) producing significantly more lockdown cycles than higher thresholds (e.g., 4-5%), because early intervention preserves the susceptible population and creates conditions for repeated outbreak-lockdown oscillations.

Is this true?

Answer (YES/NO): NO